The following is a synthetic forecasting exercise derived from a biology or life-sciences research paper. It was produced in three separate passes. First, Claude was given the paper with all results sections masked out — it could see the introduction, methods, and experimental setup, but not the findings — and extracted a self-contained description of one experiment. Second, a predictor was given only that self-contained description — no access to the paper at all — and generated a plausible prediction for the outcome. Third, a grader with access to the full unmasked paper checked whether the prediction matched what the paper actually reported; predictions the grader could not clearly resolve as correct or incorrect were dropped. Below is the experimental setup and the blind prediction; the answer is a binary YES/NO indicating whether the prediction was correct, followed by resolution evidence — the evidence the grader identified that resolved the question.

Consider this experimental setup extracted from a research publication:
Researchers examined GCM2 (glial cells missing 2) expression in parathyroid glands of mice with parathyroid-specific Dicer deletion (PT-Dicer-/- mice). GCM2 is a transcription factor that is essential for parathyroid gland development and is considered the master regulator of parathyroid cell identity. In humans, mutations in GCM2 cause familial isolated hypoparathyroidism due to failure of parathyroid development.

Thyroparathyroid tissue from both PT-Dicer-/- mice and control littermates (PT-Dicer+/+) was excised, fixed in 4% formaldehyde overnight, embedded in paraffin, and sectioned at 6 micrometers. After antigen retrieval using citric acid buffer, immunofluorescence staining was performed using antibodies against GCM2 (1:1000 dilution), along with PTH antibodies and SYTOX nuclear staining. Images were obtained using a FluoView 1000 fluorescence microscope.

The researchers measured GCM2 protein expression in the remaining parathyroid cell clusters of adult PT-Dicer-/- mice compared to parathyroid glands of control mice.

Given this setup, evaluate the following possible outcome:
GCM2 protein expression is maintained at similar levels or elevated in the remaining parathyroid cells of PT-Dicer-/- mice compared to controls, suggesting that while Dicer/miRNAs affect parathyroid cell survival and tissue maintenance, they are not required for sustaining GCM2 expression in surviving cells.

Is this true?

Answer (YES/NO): YES